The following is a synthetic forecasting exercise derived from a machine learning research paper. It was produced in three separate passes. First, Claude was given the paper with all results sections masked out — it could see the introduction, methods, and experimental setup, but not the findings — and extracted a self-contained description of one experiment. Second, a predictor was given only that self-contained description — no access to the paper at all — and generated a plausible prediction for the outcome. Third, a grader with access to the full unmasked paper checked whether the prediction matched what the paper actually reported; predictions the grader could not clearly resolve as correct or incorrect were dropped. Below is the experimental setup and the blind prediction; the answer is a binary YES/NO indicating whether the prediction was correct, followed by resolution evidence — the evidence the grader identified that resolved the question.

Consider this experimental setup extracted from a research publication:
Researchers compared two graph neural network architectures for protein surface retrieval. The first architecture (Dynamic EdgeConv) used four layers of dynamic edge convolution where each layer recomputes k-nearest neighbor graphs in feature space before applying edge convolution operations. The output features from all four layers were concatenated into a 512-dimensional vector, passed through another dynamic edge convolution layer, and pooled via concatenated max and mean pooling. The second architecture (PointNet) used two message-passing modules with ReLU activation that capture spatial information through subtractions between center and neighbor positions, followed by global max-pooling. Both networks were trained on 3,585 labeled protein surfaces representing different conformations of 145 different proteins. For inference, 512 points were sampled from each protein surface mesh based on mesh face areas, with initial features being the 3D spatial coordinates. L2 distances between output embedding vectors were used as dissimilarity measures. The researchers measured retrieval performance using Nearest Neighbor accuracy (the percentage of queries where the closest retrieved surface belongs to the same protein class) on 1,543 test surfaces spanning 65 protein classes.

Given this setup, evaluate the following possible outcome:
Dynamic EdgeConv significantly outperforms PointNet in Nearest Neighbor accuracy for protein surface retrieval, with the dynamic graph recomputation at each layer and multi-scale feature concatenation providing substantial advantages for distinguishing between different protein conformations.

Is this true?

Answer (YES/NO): NO